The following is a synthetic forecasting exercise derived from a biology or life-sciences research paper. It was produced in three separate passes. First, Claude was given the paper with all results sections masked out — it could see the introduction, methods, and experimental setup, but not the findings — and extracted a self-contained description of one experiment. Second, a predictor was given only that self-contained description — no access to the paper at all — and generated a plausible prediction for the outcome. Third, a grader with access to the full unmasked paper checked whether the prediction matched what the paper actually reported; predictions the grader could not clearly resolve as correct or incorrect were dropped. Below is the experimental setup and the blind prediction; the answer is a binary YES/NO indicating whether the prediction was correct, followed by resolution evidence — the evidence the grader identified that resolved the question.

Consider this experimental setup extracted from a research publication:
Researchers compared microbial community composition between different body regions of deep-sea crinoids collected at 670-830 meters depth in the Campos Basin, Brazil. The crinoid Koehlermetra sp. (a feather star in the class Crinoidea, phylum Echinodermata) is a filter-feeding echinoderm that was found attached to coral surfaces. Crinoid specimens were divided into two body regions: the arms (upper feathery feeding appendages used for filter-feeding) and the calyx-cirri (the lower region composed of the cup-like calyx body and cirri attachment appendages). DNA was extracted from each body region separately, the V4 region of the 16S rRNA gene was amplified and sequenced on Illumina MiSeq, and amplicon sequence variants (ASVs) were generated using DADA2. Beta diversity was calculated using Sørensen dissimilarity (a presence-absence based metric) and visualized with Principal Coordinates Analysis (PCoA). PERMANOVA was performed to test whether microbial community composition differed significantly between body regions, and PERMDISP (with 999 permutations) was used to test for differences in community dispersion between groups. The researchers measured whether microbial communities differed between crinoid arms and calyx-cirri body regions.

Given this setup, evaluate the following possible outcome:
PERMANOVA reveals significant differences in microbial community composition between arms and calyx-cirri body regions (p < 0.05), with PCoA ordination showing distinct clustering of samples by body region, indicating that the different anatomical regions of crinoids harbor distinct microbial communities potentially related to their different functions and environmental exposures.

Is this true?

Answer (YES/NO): YES